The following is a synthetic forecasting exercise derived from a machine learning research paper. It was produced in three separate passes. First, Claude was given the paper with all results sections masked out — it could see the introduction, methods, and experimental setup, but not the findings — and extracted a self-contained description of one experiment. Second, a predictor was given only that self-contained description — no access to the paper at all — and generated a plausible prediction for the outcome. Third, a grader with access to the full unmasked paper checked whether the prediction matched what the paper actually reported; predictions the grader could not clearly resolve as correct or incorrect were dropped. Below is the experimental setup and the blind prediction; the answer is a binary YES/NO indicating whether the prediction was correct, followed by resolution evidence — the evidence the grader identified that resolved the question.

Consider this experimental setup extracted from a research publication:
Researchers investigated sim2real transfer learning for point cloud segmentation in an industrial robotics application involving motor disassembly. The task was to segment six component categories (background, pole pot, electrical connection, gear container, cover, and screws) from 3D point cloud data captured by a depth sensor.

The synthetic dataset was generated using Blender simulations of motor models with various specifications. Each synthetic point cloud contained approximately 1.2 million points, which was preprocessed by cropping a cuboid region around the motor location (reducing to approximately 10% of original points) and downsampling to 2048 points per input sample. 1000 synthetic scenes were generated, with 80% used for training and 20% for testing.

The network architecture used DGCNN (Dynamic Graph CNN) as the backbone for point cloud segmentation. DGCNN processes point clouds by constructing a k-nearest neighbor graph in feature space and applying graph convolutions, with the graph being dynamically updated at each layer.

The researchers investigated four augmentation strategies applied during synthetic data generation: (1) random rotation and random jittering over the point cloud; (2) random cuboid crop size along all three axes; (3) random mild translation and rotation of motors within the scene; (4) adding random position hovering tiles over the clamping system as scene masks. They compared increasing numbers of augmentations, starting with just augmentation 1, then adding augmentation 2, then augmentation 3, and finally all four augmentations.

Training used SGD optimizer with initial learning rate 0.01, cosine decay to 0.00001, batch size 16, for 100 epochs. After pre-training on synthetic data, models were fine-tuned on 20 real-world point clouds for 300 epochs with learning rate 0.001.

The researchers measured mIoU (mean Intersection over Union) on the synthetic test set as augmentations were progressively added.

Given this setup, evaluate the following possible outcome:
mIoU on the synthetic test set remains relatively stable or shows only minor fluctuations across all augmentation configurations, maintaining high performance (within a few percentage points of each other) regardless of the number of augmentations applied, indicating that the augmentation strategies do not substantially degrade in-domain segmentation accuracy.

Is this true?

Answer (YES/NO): YES